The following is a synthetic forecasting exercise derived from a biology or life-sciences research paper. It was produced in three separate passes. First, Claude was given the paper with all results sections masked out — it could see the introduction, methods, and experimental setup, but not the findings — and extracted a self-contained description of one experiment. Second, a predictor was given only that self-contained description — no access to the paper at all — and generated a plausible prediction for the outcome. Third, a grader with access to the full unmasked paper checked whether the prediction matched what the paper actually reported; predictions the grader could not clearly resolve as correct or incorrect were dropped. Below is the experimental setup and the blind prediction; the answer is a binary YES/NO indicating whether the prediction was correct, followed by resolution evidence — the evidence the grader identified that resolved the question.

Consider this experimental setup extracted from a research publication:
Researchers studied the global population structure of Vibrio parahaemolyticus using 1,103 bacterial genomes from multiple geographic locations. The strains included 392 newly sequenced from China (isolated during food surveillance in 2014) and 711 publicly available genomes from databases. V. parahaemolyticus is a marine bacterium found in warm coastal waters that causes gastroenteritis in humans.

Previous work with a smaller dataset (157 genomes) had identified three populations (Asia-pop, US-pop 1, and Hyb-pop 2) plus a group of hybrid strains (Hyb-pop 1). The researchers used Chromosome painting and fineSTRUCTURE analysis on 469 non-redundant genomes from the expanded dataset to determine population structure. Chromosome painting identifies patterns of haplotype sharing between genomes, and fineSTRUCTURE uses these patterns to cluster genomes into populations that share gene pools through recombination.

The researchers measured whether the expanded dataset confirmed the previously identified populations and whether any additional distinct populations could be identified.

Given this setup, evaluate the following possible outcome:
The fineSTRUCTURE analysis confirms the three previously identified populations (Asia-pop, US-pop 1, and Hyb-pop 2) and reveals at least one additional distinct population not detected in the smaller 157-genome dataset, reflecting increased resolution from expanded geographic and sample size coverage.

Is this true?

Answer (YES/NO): YES